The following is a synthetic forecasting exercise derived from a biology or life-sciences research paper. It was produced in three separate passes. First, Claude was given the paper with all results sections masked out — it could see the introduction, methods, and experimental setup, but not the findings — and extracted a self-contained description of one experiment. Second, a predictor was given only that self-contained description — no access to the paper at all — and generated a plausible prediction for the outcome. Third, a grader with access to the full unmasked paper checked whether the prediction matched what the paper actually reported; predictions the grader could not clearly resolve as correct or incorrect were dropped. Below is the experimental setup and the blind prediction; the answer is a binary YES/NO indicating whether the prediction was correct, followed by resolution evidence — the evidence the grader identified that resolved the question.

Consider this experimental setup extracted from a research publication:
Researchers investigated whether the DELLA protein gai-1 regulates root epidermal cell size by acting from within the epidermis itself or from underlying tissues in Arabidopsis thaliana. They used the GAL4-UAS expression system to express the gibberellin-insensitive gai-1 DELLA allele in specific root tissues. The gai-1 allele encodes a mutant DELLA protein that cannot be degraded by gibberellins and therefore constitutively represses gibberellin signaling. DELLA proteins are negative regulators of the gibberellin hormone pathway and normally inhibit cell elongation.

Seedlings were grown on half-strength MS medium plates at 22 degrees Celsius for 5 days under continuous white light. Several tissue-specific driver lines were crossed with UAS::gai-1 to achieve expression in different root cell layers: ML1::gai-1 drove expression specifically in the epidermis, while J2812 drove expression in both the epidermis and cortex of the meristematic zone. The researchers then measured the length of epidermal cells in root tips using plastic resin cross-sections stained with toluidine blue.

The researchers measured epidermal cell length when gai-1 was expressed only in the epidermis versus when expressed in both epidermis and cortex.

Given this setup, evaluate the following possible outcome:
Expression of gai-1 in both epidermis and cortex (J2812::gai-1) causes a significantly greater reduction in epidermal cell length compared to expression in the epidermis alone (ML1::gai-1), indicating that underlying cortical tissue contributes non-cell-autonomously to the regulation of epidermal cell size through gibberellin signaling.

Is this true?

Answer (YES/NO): YES